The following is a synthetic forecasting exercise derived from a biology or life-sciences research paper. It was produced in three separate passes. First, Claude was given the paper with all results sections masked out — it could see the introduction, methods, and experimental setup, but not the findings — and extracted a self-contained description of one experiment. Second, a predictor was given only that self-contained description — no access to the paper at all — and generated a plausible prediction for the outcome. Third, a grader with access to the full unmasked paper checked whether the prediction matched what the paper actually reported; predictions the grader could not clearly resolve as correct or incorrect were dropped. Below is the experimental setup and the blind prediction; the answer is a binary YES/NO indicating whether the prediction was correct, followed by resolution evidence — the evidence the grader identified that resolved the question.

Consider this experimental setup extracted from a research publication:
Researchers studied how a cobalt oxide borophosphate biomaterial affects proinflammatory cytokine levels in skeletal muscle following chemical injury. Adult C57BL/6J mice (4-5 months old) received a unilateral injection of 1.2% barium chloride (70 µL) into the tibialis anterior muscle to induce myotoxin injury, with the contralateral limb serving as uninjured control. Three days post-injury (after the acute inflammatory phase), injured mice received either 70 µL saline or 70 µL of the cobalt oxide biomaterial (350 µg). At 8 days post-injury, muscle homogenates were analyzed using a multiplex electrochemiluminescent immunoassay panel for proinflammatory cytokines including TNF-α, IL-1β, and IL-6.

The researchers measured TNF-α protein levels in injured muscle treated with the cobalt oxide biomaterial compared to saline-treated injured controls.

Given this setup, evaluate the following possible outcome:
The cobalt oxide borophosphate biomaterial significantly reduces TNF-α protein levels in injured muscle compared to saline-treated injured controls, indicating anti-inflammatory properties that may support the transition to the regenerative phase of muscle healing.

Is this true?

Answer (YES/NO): NO